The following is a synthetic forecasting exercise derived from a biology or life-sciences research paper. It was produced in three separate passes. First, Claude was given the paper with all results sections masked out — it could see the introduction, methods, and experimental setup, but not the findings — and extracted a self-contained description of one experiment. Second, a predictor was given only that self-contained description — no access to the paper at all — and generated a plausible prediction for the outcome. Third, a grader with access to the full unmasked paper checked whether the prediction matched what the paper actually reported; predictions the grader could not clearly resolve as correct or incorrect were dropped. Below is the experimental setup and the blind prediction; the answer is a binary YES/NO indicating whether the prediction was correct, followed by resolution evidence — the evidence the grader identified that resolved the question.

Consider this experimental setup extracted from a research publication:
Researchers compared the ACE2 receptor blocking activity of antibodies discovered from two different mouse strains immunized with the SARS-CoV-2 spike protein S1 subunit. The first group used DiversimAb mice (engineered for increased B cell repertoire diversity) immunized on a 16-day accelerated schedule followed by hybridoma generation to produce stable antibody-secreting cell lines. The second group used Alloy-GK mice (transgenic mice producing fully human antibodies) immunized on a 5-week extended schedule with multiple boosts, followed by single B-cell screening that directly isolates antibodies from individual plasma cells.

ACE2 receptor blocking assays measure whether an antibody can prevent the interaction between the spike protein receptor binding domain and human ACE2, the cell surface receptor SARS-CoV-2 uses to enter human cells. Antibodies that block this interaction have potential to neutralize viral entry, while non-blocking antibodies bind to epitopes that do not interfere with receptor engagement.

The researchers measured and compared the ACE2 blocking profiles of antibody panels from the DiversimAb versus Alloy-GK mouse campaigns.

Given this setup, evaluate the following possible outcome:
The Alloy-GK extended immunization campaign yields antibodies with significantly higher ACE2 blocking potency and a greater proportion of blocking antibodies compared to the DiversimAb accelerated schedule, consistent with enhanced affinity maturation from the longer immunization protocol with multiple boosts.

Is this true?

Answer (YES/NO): NO